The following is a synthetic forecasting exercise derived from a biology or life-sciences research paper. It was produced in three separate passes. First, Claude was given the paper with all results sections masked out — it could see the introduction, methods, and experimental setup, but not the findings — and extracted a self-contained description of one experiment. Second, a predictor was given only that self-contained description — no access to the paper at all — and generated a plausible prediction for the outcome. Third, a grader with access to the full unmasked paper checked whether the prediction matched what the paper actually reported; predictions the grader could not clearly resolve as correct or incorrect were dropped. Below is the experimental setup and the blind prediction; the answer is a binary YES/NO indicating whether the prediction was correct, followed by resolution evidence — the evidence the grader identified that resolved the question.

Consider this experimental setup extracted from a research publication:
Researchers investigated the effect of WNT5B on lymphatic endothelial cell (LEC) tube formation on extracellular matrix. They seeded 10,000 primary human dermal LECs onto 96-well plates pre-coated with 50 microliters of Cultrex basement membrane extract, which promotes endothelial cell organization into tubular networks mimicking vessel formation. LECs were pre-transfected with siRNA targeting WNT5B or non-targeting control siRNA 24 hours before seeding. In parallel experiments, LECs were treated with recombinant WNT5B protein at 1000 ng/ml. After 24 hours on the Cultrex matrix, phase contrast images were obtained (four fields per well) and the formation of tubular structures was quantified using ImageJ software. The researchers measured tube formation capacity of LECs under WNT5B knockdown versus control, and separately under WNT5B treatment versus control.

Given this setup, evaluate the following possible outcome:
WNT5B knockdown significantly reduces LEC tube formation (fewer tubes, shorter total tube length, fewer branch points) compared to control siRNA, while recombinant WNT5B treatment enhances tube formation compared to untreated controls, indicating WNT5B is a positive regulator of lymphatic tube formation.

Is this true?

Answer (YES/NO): NO